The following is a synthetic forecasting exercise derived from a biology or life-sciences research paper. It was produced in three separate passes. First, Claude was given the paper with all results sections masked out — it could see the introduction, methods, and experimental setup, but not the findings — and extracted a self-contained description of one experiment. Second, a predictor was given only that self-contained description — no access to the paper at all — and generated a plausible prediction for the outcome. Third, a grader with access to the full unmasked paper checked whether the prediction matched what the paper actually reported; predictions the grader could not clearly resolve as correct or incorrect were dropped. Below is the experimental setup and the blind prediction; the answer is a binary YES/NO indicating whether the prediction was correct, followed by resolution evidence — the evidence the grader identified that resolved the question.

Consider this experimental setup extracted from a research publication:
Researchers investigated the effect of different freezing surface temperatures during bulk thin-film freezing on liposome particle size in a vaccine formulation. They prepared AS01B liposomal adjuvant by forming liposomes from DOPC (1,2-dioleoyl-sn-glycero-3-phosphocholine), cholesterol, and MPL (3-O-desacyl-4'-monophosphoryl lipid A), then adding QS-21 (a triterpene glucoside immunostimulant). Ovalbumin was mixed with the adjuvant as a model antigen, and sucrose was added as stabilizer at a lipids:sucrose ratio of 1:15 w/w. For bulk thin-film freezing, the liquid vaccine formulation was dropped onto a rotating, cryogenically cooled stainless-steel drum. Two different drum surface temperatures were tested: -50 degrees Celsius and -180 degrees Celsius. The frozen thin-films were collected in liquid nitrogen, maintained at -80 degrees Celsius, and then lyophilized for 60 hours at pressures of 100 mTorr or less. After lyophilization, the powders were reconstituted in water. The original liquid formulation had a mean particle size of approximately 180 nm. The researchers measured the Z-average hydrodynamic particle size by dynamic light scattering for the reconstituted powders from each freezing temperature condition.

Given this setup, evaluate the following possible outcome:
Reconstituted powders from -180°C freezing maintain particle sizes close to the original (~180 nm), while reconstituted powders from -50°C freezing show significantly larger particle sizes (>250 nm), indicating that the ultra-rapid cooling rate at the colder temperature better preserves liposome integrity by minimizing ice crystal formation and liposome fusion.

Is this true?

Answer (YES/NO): NO